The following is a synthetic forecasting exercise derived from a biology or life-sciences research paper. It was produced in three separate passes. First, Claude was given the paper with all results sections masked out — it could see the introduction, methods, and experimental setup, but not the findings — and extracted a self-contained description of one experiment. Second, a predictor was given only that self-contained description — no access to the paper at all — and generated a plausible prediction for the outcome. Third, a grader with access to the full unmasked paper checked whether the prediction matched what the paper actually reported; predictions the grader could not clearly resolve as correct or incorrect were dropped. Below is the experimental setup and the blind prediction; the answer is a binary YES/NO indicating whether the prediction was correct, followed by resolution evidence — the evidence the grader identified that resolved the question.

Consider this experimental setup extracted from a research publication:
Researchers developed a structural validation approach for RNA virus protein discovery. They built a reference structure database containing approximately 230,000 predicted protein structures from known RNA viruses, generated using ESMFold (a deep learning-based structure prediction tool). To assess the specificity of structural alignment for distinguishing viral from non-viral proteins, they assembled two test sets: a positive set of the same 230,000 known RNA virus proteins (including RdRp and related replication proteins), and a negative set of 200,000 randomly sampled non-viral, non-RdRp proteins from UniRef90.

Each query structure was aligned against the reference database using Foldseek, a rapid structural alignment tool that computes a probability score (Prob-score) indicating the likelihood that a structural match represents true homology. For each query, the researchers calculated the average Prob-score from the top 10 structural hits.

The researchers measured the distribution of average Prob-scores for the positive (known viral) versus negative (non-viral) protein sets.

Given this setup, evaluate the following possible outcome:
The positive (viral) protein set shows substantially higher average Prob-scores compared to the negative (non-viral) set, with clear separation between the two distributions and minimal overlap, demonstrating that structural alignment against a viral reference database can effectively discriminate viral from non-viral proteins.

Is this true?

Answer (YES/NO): YES